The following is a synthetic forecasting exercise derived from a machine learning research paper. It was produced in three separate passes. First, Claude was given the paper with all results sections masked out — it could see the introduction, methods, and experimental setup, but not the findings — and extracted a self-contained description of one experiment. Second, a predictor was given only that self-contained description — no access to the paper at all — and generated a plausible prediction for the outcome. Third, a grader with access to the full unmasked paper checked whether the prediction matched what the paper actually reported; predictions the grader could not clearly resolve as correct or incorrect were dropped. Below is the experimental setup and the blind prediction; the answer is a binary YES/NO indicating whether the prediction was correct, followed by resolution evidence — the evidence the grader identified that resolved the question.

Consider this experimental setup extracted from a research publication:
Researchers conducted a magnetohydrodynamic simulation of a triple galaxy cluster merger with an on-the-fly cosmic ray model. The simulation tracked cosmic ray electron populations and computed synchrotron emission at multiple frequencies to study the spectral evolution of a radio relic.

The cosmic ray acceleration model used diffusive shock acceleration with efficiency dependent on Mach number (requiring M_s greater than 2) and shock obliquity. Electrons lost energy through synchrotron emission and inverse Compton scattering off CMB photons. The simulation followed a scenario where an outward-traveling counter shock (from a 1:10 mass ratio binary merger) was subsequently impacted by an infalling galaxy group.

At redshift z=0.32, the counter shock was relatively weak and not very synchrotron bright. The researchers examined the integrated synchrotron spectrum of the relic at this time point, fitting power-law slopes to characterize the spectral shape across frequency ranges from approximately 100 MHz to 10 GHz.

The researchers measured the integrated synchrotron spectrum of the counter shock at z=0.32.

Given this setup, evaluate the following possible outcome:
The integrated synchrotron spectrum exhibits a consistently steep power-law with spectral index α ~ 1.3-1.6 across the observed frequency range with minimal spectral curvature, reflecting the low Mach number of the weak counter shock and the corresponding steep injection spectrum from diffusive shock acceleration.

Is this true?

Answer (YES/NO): NO